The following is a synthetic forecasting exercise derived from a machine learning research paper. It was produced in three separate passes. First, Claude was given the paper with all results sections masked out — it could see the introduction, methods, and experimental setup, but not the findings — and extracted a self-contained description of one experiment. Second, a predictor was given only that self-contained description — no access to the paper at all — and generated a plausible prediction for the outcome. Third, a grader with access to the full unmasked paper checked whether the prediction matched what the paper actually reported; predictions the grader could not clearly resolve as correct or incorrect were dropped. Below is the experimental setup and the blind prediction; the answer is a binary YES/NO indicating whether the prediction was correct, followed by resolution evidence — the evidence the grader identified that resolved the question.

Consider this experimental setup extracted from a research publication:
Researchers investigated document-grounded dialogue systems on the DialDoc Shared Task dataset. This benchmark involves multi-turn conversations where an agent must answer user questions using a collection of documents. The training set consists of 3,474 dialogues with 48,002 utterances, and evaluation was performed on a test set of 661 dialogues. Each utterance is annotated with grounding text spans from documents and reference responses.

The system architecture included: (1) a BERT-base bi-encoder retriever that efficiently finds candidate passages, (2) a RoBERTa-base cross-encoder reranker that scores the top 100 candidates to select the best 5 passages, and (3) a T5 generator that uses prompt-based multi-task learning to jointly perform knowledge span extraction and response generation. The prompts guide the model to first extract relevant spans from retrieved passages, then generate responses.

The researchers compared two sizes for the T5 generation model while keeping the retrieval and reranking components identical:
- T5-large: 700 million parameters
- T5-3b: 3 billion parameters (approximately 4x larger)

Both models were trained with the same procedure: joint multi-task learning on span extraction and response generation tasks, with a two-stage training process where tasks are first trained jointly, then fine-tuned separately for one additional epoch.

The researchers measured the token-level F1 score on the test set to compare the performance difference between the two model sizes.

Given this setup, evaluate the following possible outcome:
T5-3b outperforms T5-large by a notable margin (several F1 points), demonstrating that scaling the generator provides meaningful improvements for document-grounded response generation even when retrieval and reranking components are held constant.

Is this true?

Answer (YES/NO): NO